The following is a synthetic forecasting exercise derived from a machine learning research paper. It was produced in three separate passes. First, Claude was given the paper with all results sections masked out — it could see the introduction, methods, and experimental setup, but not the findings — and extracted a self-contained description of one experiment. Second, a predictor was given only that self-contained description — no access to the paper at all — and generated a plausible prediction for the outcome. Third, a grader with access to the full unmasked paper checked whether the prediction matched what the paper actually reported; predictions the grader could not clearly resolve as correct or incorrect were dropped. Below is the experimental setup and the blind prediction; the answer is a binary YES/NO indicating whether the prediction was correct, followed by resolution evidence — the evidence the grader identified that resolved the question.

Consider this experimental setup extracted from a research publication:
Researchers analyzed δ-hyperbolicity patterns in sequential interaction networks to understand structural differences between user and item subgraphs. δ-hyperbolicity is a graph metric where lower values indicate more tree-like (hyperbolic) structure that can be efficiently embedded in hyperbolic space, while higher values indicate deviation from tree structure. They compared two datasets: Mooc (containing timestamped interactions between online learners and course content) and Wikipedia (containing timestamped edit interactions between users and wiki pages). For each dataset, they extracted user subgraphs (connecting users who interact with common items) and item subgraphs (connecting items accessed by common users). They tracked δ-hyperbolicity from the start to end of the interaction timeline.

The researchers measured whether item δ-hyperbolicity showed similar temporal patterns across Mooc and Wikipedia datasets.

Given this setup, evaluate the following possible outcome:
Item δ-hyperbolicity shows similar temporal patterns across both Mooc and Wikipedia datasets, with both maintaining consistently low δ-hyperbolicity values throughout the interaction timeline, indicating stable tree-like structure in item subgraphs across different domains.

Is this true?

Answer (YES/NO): NO